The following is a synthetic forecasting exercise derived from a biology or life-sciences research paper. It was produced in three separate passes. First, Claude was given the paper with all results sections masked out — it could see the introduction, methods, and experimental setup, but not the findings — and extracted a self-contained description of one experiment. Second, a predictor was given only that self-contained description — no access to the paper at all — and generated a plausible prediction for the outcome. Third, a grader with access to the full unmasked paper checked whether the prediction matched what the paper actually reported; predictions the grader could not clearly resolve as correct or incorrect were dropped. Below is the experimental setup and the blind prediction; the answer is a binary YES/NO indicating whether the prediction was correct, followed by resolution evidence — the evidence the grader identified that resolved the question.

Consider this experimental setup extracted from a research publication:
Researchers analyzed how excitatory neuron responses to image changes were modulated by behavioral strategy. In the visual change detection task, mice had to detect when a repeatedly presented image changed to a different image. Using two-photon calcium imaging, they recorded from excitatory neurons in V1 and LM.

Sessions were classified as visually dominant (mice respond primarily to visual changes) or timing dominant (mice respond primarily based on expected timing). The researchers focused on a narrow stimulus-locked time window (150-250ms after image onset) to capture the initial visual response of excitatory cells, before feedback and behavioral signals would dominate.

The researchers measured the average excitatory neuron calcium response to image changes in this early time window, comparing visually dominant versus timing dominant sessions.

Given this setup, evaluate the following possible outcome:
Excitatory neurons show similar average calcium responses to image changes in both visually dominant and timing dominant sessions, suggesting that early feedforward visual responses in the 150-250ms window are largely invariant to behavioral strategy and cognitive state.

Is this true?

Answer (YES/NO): NO